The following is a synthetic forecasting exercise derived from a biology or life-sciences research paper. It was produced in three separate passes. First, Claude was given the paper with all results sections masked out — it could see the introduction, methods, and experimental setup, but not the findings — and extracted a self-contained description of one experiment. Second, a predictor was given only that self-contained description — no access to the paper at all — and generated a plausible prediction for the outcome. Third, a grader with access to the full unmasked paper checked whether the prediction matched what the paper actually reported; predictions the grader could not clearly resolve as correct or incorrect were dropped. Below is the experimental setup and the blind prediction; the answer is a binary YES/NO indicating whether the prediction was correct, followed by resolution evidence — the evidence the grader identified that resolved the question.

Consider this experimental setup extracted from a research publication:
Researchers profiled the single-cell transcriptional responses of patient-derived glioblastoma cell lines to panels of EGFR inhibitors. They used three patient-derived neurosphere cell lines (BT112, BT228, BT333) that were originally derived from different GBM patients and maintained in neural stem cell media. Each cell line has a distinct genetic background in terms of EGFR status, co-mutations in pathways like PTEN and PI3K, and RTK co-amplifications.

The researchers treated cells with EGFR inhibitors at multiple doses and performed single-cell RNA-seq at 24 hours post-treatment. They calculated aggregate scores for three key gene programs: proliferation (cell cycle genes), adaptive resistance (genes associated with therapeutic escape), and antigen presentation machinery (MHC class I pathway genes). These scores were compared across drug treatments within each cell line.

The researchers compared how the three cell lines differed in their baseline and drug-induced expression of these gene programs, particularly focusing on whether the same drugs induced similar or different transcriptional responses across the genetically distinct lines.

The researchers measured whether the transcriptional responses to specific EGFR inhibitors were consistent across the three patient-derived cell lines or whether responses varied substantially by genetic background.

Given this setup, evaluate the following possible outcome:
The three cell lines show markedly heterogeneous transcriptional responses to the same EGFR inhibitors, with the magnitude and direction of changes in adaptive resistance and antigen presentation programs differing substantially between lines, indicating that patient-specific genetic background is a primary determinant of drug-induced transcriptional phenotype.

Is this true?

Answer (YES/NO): NO